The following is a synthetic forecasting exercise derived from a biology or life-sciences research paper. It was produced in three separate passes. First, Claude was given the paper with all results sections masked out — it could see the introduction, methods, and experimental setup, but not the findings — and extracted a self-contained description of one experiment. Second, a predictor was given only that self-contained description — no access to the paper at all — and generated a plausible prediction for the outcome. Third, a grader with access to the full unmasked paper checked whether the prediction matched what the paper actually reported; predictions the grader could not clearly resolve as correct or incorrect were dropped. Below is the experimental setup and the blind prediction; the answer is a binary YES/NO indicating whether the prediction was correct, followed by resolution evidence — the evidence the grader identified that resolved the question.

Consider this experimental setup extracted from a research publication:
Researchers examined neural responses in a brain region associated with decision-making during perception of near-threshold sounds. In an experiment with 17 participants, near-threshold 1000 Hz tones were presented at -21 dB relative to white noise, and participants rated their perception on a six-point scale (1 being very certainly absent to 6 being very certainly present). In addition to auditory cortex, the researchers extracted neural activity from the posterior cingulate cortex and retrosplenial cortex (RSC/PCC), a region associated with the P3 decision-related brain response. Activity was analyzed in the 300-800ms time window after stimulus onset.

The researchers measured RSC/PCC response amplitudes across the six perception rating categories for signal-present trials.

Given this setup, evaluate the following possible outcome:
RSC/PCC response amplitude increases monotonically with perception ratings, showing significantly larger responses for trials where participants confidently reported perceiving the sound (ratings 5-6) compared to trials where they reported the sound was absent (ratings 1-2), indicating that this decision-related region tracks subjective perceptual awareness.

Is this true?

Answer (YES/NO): YES